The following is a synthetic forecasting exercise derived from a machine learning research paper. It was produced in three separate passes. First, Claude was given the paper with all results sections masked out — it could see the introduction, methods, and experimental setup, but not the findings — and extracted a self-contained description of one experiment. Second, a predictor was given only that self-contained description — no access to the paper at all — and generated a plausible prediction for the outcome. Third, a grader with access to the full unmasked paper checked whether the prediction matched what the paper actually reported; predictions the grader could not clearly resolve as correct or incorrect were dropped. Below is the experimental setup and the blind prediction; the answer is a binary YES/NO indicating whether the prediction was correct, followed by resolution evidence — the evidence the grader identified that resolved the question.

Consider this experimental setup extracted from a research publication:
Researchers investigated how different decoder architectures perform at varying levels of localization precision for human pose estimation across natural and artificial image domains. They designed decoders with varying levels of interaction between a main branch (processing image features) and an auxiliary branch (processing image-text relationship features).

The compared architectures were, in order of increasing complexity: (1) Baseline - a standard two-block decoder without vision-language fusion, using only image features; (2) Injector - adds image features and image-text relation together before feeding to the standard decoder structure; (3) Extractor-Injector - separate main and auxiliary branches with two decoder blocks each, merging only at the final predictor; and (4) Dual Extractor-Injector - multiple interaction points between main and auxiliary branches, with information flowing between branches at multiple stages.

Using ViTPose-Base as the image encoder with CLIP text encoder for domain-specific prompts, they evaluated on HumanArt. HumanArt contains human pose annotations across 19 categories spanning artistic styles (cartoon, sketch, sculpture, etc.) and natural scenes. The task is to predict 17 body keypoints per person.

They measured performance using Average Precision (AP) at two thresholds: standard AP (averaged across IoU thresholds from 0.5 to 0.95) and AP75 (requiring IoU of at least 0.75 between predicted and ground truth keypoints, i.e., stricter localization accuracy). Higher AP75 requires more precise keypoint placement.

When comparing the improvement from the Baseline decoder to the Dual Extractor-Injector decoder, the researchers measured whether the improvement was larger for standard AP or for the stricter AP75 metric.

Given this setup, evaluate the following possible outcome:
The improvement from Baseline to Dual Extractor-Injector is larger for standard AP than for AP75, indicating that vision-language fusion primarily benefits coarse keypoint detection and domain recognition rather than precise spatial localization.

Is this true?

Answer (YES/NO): NO